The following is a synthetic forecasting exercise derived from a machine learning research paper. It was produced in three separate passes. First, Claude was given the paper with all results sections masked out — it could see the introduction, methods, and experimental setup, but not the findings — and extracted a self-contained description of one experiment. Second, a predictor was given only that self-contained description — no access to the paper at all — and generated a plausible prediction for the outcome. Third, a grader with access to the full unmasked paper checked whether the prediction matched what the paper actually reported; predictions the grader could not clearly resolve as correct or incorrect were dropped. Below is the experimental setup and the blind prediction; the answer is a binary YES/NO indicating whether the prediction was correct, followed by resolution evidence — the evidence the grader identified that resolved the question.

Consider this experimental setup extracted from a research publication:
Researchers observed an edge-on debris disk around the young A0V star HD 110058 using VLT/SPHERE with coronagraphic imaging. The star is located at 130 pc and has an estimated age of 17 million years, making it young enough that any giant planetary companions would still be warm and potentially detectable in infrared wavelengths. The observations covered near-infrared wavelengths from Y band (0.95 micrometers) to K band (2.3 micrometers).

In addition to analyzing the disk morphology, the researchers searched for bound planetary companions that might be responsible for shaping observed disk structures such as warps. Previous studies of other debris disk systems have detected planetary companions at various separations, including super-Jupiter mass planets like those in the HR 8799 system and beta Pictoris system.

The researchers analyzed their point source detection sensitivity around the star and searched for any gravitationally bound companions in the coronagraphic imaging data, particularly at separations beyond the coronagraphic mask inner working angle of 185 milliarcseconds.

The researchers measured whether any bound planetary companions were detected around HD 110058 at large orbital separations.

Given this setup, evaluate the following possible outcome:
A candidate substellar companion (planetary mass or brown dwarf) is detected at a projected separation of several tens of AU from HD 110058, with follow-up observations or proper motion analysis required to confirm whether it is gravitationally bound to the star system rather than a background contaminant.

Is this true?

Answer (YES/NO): NO